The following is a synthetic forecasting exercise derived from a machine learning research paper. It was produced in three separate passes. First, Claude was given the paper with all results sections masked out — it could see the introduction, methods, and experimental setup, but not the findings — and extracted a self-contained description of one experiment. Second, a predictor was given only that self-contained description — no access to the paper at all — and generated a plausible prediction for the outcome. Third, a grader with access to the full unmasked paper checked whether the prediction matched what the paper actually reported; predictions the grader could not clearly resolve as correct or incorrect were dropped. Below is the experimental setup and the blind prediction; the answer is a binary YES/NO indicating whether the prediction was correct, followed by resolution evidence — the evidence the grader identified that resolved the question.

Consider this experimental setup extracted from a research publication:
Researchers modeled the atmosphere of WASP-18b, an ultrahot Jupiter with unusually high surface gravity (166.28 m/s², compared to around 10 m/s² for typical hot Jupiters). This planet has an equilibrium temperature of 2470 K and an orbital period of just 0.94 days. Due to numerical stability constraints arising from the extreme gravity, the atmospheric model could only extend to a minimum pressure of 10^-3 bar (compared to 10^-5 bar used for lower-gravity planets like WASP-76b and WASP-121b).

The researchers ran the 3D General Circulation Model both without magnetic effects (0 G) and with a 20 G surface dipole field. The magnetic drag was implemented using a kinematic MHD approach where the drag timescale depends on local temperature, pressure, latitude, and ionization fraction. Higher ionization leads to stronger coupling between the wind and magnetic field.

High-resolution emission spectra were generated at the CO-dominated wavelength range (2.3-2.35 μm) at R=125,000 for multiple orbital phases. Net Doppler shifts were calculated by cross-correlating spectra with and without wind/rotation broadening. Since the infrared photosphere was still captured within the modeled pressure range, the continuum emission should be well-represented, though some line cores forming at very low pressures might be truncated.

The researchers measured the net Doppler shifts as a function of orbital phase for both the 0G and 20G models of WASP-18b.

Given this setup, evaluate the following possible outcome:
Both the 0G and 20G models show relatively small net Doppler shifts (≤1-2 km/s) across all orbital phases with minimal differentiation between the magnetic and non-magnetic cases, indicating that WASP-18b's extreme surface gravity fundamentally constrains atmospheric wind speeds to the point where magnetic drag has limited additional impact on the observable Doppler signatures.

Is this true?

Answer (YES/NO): NO